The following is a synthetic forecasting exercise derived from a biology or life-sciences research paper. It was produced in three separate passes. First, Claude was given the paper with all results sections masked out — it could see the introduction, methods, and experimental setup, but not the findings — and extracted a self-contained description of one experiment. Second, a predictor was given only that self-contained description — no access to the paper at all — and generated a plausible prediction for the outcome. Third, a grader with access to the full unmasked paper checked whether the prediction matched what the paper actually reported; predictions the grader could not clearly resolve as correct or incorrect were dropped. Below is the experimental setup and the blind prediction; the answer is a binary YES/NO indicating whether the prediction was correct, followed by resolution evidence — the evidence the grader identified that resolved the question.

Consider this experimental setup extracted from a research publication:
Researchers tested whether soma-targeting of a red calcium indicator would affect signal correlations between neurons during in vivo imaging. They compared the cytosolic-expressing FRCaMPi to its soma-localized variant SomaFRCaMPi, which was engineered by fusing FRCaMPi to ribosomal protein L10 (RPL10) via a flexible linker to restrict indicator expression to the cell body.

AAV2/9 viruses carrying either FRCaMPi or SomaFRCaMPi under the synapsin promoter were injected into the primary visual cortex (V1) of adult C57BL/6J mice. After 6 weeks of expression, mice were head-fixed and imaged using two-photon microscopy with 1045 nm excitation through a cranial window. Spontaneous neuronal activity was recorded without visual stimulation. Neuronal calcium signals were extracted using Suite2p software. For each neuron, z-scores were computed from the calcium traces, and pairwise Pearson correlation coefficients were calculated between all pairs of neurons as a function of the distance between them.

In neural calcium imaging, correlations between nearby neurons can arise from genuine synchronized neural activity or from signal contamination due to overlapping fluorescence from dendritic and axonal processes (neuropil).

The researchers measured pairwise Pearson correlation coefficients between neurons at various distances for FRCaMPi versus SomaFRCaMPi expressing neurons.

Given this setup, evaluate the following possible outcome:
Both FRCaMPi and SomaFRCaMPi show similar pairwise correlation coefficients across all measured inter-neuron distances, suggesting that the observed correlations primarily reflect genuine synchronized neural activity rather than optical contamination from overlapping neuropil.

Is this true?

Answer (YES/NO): NO